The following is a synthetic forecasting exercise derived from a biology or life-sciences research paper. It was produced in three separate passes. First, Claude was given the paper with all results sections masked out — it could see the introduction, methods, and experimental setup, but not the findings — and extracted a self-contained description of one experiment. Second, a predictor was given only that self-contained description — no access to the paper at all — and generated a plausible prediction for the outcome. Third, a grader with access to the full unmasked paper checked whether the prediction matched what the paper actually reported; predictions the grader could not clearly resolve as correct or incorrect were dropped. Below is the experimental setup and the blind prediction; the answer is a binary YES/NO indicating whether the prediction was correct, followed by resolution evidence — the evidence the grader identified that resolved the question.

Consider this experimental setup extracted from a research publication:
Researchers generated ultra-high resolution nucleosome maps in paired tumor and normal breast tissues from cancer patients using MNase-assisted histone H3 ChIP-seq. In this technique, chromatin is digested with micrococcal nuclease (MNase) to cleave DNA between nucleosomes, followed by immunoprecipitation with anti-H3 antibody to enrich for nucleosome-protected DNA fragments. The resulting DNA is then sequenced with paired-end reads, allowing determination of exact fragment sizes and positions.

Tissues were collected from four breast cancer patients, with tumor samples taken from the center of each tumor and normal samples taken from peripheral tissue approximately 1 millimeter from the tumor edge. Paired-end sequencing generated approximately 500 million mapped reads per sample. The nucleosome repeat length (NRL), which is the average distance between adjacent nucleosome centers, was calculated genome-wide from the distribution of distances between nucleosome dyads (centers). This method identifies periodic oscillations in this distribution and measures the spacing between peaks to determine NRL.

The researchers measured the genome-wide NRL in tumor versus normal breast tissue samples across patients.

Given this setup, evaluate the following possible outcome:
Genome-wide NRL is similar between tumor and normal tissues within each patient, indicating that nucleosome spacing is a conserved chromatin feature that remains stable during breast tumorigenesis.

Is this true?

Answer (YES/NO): NO